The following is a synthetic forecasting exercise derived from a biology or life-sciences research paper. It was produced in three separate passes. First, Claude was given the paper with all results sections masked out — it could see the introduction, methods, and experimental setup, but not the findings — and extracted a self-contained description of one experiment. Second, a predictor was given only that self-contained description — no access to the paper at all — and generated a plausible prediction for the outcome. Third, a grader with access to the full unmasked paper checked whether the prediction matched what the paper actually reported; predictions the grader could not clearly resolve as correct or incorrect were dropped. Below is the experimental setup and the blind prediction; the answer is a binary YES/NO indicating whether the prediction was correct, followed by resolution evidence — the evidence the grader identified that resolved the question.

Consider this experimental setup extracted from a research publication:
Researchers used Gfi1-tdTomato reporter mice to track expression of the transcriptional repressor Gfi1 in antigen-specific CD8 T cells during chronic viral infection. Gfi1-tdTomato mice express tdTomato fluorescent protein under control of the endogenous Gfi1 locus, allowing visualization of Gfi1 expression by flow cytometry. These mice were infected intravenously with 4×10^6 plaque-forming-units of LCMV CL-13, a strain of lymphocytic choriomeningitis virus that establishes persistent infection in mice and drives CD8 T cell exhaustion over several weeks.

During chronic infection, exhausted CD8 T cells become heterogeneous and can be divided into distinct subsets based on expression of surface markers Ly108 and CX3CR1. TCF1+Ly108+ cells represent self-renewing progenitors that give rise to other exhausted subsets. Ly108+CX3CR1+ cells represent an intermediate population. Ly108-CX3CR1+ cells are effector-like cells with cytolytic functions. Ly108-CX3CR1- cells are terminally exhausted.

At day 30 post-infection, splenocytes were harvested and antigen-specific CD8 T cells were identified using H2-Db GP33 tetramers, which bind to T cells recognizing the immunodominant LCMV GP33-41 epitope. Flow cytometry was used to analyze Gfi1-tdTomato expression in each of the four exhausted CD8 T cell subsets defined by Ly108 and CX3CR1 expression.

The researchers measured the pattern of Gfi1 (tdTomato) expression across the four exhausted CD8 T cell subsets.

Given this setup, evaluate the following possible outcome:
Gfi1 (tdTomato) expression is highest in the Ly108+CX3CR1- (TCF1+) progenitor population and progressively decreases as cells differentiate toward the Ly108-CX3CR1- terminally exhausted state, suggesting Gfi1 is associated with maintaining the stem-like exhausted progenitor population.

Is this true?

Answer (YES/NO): NO